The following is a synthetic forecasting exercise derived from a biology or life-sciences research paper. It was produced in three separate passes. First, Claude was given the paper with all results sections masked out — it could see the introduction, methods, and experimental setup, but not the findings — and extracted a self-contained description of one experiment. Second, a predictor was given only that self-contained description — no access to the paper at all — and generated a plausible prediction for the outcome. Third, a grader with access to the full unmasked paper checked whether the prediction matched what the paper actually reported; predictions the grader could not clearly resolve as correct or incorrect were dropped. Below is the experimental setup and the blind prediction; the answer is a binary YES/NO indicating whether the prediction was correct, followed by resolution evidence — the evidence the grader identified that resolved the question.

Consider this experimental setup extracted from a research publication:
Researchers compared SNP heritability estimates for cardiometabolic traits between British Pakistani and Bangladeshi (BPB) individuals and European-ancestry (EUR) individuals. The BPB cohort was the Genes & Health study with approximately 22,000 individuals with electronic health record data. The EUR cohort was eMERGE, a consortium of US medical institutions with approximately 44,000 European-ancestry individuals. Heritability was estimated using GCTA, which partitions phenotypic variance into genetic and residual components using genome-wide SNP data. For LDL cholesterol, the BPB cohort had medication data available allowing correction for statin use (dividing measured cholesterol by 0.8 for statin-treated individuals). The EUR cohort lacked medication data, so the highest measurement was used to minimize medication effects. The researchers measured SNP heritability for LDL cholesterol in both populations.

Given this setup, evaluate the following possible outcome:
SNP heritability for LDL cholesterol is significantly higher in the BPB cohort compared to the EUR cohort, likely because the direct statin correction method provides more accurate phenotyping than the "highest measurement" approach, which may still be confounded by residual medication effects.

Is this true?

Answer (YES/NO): NO